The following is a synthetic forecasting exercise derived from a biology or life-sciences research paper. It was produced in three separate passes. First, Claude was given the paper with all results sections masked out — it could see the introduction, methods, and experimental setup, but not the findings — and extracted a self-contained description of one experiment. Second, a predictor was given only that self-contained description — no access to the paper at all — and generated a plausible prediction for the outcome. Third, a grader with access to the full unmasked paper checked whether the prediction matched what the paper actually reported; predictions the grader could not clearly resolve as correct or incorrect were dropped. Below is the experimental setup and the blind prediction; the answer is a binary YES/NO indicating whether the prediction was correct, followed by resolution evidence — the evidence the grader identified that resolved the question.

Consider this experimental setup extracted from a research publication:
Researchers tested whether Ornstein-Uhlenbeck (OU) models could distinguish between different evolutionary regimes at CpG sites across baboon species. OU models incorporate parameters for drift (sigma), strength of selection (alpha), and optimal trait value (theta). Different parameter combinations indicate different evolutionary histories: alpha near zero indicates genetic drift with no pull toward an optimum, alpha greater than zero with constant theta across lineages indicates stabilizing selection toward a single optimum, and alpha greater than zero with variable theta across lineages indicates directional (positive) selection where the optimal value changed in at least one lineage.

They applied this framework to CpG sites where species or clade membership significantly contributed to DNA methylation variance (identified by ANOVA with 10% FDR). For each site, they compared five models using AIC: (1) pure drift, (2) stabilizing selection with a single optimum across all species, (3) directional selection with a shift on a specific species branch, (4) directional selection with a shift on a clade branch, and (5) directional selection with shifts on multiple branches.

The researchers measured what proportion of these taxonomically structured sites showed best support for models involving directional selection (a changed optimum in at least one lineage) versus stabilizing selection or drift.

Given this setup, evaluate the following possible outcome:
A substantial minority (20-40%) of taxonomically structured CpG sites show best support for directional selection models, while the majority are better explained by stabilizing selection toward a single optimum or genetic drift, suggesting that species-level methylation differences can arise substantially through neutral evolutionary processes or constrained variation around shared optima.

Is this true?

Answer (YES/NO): NO